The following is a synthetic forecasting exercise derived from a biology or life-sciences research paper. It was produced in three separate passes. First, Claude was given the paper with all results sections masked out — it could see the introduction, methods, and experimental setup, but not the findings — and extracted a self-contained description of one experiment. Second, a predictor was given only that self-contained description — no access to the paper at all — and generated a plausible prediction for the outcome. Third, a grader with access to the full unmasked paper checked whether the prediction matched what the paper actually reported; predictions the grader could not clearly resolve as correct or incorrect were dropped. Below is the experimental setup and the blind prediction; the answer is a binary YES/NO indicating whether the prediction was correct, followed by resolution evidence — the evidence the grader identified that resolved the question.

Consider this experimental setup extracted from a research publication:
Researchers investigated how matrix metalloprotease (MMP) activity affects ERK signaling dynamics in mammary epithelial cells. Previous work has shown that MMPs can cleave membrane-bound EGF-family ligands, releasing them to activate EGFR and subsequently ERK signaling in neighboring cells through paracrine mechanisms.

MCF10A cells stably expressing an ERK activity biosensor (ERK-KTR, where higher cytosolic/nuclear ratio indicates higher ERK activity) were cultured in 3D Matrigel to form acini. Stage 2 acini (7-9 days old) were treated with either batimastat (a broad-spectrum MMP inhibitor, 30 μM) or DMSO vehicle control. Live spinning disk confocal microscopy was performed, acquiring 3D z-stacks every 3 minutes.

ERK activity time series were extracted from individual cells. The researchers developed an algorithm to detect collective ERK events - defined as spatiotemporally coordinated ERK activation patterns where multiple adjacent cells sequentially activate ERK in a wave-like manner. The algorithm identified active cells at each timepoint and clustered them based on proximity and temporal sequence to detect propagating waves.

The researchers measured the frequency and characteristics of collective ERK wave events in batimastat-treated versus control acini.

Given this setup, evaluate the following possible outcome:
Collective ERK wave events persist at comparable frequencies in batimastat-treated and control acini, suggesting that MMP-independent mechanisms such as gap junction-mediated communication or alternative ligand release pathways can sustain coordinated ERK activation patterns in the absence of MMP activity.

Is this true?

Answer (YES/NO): NO